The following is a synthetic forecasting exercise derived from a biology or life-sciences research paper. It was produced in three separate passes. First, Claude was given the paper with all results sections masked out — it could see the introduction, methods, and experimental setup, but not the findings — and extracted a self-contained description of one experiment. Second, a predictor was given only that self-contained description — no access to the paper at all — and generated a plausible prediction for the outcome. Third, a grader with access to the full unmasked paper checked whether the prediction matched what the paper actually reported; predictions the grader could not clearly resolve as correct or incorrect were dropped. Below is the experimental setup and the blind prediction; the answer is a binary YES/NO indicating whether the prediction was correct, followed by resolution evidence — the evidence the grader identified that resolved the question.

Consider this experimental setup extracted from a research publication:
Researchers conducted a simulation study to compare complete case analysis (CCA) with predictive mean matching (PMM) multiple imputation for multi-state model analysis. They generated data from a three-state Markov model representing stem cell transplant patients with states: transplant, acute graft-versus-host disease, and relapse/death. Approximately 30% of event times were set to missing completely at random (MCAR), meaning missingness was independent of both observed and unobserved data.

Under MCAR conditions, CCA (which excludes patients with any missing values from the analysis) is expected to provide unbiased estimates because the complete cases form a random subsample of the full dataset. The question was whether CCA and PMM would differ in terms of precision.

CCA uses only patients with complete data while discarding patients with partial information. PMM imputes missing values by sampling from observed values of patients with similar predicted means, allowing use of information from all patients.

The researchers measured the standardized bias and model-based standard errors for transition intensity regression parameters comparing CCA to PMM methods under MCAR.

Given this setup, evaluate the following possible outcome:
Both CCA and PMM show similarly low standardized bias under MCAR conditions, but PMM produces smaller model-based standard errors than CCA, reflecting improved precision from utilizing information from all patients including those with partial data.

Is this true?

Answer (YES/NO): YES